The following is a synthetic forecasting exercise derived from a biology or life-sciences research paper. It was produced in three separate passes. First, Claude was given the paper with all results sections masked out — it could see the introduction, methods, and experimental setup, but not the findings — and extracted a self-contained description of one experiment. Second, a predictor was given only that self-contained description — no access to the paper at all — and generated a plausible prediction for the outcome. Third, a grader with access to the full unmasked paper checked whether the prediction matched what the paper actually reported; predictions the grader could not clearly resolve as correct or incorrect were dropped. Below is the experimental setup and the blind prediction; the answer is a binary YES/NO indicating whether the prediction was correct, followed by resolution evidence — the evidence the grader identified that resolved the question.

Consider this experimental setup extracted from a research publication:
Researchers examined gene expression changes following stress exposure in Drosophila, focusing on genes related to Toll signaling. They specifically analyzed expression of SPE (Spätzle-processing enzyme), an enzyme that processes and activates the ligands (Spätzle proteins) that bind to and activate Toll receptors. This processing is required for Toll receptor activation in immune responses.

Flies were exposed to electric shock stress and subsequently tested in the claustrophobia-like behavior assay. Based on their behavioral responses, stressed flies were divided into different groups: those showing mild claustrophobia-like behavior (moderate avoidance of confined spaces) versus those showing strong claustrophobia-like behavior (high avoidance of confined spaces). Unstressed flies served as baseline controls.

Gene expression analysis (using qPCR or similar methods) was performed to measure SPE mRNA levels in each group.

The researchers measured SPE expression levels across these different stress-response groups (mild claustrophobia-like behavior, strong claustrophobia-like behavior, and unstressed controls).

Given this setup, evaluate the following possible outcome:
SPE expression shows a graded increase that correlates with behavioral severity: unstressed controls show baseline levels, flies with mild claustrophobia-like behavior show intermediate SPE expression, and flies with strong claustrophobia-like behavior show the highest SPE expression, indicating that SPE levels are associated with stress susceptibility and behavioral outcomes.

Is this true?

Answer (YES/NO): NO